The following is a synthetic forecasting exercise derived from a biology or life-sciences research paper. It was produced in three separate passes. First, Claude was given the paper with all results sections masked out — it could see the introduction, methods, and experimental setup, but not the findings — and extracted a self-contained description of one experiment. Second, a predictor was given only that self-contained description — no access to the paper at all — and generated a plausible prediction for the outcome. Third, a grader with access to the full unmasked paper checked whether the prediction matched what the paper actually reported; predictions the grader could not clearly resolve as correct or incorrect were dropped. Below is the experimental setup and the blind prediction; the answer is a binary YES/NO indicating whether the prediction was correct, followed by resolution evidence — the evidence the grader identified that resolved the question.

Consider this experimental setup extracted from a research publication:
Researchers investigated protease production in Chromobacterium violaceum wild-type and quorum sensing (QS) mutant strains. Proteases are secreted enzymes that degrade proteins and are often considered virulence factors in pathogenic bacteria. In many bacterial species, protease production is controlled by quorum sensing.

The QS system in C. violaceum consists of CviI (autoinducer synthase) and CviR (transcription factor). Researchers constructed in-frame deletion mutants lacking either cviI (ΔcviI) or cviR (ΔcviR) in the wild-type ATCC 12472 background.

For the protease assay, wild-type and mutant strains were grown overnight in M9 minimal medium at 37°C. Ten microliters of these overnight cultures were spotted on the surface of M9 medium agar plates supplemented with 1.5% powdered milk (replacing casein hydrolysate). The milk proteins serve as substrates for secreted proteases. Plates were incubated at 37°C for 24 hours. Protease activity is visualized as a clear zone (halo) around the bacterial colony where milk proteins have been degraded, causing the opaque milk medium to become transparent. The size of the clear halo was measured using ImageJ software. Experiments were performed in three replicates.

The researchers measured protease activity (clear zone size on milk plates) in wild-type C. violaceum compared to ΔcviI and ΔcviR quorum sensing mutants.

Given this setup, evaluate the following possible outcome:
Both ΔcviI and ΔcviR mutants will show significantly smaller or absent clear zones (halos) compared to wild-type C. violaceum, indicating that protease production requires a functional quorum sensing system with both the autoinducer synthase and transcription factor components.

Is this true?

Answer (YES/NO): YES